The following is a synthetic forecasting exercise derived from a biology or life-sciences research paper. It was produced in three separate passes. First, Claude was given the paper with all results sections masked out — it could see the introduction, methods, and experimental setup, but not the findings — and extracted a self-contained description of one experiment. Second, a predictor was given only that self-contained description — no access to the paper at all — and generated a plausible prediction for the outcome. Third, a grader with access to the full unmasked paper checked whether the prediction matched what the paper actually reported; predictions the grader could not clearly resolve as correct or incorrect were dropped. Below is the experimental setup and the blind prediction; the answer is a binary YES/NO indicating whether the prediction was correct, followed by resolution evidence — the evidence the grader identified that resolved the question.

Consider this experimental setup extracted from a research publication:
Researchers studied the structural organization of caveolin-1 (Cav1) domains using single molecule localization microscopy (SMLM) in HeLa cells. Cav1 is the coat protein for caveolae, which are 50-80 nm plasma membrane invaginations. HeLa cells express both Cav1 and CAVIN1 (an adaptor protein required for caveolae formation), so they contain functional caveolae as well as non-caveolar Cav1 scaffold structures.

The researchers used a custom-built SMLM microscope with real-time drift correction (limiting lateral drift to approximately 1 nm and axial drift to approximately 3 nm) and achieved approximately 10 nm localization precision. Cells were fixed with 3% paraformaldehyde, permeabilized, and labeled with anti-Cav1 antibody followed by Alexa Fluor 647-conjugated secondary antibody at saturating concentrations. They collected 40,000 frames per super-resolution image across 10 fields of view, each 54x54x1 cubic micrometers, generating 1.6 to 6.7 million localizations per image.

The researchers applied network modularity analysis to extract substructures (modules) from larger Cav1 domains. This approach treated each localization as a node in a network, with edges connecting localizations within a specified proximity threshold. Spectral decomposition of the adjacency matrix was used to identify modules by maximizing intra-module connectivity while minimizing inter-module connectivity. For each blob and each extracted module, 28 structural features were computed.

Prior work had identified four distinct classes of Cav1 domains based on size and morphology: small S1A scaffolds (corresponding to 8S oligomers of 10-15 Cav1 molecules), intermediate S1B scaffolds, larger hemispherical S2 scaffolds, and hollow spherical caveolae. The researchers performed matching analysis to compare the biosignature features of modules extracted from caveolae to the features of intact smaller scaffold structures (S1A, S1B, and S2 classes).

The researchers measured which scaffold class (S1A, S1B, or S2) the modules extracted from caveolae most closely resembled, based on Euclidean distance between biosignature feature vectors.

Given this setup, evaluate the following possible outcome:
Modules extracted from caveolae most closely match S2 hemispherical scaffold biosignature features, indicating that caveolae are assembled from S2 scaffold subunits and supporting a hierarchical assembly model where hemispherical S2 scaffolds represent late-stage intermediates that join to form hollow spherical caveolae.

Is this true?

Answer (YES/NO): NO